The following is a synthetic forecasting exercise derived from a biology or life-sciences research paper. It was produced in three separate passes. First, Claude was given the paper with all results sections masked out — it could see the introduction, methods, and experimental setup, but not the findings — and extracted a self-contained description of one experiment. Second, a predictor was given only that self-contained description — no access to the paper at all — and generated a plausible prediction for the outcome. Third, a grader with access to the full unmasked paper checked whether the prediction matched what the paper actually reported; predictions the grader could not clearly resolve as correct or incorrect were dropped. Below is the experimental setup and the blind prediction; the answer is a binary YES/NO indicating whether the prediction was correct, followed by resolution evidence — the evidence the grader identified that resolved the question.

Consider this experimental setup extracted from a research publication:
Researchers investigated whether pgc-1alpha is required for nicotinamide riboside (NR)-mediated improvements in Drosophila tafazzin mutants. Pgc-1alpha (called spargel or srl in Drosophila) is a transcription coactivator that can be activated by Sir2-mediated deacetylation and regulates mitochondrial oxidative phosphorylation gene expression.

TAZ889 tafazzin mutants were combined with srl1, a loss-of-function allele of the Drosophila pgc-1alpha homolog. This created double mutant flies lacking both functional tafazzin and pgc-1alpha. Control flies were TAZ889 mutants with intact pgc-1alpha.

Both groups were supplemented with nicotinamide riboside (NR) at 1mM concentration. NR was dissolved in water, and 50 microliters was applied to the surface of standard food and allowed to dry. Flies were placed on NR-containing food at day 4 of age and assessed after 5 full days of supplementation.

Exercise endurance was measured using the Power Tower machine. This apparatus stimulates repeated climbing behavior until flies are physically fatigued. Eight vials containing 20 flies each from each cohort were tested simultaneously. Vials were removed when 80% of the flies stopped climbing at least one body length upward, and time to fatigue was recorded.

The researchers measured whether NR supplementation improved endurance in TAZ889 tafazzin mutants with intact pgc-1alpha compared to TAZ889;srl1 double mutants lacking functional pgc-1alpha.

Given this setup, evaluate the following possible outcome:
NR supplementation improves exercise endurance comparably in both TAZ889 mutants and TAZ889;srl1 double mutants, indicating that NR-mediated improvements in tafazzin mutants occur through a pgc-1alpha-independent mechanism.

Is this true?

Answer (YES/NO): NO